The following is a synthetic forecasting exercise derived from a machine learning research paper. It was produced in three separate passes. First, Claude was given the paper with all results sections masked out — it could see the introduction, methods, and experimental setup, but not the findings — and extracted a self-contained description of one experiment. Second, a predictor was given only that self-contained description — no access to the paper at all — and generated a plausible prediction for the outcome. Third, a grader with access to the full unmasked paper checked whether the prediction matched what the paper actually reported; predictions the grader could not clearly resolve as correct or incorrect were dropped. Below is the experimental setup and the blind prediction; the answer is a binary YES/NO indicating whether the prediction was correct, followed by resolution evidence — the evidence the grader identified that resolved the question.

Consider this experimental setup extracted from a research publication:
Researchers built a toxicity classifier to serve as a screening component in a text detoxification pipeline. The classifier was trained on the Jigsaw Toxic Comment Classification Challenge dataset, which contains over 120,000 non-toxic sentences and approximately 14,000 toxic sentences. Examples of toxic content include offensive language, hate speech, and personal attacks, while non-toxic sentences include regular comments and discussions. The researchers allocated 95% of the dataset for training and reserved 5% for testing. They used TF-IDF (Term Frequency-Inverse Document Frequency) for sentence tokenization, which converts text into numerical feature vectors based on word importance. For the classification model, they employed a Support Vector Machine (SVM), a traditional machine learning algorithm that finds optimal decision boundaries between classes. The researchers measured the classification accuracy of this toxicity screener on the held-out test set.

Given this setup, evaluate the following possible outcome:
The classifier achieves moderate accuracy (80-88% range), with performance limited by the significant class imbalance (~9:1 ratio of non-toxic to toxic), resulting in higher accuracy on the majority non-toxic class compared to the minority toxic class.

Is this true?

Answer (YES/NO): NO